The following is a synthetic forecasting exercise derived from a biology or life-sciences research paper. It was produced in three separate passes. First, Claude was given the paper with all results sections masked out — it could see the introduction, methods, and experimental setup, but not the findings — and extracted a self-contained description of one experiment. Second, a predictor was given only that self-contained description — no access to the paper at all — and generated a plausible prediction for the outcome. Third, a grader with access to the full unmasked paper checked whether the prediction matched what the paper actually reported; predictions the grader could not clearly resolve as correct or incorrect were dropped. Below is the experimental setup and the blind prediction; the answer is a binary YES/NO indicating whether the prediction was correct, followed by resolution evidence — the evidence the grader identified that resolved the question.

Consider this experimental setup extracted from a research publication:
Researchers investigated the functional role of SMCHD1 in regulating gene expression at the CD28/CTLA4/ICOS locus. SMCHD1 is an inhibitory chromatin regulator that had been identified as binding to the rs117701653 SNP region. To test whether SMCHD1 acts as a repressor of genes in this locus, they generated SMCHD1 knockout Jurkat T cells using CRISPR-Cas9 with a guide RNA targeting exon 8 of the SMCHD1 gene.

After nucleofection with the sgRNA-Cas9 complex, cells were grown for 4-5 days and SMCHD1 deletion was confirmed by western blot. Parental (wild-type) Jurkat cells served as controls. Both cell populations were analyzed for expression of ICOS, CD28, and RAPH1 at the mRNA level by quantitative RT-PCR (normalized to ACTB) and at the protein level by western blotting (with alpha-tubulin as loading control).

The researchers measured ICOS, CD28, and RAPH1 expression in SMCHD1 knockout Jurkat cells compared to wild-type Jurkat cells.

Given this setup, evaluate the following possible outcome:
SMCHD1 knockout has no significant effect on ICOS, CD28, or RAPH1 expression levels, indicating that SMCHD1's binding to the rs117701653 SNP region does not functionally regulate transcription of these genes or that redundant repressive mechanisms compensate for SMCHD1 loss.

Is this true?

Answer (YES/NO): NO